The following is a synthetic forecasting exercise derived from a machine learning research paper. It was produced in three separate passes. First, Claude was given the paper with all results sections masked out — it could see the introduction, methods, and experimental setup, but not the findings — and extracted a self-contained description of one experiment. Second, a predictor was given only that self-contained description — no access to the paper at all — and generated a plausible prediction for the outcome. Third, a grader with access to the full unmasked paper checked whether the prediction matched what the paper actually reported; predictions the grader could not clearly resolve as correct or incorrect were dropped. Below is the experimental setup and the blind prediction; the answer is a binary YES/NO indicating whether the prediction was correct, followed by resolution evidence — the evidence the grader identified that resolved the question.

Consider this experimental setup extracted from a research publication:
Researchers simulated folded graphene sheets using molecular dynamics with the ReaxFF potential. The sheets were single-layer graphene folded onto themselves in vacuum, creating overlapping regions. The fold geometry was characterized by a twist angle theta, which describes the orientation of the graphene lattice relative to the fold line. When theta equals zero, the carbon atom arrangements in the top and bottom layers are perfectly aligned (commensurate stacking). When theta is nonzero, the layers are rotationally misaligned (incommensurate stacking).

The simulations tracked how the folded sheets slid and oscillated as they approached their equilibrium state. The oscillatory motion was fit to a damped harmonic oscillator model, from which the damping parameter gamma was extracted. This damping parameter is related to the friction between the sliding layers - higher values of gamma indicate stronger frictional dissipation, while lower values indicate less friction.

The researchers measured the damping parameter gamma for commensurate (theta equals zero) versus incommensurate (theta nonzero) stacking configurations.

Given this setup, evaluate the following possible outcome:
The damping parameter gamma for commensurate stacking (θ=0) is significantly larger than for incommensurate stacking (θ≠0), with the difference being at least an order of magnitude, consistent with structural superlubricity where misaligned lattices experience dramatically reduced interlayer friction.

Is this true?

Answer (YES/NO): NO